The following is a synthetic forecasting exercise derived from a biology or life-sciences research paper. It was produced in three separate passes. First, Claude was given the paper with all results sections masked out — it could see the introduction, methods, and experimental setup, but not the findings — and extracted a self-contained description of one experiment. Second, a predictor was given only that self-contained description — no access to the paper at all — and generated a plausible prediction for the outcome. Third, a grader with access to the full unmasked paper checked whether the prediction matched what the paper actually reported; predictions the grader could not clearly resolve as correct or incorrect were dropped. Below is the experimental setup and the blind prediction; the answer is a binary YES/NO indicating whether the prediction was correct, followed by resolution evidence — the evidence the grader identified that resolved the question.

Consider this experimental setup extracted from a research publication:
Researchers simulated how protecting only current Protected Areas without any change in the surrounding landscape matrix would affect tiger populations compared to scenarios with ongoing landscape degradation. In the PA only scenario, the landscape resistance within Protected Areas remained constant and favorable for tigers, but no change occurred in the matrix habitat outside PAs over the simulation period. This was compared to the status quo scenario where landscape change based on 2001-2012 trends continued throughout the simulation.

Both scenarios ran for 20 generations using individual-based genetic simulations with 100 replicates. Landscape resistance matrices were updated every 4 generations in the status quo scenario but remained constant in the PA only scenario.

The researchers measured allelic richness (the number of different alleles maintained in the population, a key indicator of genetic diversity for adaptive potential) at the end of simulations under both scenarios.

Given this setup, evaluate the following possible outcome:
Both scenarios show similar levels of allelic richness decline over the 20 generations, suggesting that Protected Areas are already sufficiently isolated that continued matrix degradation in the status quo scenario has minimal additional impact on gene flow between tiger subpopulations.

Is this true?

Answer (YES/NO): NO